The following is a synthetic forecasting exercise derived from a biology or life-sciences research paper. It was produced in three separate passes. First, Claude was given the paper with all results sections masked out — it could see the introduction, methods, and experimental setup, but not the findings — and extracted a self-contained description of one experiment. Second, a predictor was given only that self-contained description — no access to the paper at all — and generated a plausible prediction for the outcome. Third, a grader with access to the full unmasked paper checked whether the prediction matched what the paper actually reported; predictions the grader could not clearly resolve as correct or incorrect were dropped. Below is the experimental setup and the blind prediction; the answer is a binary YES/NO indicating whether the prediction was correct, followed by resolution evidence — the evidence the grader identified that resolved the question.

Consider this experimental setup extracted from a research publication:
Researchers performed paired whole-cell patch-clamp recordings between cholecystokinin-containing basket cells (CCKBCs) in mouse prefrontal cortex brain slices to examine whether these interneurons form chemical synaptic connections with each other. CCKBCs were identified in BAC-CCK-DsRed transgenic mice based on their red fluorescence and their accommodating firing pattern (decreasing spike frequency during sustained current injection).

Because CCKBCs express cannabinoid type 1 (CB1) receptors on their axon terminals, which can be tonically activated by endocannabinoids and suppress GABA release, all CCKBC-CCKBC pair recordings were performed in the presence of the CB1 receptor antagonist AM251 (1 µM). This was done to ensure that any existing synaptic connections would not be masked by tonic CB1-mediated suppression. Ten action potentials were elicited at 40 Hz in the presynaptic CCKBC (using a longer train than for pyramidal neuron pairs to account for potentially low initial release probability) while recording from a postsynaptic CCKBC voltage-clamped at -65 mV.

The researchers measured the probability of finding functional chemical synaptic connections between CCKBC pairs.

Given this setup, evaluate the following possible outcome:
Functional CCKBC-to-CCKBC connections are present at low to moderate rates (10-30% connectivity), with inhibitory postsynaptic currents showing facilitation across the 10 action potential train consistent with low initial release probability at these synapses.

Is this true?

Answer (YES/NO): YES